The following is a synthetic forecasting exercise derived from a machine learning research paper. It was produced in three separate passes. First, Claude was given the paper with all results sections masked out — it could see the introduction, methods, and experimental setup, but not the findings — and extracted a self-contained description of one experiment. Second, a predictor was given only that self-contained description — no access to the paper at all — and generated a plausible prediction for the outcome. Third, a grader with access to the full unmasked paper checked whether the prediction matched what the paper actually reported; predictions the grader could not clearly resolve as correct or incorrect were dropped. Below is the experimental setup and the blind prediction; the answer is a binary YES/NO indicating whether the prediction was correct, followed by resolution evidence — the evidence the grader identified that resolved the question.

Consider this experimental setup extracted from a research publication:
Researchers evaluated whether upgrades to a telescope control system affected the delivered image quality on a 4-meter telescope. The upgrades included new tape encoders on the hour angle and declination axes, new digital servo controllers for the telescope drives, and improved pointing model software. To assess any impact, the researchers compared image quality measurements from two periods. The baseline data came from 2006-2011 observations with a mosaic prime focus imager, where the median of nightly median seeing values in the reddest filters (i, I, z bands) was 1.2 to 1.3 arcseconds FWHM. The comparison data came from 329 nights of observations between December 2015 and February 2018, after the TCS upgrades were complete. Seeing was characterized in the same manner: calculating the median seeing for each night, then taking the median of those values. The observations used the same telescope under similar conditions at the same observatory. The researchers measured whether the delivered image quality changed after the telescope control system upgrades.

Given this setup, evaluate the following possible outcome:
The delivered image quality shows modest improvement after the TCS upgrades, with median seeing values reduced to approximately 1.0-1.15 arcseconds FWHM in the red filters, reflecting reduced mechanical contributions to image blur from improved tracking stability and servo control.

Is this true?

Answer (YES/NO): YES